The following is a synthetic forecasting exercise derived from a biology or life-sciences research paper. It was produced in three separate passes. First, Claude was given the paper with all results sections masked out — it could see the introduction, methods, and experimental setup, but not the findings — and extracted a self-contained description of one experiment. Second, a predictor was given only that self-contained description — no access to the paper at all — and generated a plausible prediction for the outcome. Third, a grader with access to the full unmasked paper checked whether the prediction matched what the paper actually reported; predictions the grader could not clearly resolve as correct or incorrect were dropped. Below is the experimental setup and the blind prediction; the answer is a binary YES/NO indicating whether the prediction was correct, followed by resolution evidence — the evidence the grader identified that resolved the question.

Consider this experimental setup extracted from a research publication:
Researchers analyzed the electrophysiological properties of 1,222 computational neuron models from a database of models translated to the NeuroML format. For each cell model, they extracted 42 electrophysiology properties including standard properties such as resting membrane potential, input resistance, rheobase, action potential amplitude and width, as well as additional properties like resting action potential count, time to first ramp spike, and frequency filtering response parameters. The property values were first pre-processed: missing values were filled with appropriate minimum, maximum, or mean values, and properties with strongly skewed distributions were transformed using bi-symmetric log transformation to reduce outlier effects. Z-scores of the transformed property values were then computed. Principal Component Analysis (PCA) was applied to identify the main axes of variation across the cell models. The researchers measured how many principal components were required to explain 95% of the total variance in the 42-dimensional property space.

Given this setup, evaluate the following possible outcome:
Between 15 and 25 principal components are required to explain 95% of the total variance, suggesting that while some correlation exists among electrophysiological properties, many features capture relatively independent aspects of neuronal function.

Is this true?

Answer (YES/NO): YES